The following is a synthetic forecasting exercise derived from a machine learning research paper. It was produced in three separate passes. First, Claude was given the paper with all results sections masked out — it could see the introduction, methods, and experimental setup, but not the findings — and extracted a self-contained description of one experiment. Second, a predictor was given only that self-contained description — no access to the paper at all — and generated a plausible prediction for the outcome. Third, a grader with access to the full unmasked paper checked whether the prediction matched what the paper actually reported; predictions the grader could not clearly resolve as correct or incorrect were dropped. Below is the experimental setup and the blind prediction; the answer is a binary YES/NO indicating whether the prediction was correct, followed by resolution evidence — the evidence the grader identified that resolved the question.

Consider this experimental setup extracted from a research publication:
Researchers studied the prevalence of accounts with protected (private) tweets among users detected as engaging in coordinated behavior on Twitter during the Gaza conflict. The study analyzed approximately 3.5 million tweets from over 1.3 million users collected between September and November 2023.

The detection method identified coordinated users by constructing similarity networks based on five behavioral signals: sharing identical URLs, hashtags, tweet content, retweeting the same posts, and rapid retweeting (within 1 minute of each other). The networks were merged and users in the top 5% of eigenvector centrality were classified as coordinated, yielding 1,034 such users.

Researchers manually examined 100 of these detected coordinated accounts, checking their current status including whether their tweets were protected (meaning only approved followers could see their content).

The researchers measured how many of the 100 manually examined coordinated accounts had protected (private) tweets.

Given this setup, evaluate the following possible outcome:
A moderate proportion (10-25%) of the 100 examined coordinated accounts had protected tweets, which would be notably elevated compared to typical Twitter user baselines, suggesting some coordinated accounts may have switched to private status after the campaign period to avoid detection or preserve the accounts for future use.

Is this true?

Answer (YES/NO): NO